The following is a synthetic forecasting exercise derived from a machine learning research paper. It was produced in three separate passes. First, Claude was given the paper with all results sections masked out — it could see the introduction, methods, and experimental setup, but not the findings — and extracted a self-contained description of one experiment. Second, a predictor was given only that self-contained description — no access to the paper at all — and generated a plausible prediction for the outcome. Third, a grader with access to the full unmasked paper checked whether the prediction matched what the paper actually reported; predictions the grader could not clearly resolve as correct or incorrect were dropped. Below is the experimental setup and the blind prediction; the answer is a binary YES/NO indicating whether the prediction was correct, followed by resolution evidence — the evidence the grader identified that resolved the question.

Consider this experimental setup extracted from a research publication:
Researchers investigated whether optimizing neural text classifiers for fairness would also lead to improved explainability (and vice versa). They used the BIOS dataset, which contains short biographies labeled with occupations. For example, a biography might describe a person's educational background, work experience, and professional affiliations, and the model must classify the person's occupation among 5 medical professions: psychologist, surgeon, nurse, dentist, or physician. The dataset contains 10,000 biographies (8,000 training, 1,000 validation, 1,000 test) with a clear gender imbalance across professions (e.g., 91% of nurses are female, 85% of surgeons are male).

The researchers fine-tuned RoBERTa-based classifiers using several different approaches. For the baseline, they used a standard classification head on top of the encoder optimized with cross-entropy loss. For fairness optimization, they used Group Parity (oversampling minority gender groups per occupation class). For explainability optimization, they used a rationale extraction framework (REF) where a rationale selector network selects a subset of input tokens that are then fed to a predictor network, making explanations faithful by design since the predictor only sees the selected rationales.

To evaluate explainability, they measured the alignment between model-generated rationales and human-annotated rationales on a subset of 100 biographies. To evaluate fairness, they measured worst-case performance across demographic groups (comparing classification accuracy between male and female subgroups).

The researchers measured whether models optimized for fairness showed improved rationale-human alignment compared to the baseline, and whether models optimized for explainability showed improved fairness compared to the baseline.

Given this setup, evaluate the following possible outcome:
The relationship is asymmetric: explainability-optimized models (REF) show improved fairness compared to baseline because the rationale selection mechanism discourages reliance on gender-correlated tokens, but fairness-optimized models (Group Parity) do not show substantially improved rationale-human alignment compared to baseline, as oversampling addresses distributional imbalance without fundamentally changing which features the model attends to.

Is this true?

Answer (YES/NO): NO